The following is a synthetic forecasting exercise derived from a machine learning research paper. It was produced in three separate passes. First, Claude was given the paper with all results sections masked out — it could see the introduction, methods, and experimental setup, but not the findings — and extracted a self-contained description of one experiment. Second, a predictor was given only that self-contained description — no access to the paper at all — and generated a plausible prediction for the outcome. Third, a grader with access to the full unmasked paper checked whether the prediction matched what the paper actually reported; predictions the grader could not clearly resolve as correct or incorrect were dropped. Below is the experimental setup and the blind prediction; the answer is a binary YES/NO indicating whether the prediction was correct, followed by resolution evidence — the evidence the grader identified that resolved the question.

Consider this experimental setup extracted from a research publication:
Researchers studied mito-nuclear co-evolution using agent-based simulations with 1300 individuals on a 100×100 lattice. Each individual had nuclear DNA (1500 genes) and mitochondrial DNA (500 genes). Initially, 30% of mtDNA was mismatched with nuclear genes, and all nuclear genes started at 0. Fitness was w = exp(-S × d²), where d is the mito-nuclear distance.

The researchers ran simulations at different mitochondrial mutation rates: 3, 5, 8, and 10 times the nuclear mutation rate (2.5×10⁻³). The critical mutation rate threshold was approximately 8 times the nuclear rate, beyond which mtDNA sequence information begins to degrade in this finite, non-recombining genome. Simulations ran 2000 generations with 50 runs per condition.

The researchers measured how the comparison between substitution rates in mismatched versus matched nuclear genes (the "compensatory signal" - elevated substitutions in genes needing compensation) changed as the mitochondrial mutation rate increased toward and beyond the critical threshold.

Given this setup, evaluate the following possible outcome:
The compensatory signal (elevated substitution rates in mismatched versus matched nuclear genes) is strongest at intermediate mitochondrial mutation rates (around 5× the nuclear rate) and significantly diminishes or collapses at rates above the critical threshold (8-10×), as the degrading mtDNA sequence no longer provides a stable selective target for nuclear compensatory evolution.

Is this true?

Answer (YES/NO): NO